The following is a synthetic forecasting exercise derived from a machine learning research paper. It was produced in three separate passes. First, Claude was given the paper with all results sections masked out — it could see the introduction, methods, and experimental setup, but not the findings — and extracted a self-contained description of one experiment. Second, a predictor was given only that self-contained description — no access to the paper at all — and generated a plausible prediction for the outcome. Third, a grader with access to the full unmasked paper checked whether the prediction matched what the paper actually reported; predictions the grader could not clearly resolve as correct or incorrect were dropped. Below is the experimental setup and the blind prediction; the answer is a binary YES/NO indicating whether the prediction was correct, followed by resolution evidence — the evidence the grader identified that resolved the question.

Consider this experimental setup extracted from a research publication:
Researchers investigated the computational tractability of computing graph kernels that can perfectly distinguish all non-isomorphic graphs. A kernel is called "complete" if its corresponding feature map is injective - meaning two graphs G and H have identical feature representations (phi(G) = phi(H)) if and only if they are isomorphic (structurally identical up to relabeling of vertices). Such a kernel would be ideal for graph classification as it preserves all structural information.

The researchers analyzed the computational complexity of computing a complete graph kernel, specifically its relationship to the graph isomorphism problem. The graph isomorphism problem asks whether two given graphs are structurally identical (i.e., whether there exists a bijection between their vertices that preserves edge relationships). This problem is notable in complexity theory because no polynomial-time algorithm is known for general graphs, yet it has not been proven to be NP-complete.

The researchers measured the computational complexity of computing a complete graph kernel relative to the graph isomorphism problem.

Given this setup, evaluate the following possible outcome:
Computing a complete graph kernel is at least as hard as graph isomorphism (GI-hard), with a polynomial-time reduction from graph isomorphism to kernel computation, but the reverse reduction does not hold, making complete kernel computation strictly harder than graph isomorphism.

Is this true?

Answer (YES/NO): NO